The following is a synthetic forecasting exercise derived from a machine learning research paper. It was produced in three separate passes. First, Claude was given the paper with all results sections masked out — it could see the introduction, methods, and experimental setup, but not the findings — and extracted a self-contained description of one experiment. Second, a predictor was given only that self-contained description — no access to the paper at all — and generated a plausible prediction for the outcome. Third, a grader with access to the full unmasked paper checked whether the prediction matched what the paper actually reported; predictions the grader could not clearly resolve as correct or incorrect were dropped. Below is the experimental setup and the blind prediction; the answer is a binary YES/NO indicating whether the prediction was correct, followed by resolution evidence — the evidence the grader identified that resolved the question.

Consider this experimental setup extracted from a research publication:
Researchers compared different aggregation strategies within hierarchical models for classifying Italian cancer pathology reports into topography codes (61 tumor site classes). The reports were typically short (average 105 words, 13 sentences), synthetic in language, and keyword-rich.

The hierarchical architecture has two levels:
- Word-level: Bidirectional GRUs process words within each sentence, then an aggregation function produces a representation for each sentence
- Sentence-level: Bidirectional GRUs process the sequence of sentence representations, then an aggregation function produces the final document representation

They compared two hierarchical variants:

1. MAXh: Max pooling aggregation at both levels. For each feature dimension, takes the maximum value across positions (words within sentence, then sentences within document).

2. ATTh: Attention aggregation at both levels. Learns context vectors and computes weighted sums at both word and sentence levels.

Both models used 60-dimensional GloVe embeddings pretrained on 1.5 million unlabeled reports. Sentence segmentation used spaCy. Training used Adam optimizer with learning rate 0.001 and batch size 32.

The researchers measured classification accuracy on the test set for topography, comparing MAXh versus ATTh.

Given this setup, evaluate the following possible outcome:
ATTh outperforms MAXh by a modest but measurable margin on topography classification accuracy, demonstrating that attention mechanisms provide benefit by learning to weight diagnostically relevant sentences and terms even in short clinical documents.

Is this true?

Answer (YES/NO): NO